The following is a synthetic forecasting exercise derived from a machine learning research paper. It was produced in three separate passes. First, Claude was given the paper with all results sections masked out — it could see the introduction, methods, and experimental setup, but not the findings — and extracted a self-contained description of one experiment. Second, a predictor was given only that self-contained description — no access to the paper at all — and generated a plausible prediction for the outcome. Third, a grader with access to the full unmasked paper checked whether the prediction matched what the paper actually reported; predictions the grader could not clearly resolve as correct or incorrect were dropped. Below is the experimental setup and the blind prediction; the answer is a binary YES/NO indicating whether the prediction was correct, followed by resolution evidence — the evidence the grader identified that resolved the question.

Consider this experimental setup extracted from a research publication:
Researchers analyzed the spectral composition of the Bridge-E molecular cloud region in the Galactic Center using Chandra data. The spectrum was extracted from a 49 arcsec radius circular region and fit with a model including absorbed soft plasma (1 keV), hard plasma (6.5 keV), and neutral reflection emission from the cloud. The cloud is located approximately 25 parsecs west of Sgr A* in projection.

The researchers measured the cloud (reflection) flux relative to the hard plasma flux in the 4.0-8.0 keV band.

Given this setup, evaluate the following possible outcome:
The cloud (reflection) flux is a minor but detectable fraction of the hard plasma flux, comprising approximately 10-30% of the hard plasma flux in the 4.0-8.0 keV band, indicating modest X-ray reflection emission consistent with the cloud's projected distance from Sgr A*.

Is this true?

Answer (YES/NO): NO